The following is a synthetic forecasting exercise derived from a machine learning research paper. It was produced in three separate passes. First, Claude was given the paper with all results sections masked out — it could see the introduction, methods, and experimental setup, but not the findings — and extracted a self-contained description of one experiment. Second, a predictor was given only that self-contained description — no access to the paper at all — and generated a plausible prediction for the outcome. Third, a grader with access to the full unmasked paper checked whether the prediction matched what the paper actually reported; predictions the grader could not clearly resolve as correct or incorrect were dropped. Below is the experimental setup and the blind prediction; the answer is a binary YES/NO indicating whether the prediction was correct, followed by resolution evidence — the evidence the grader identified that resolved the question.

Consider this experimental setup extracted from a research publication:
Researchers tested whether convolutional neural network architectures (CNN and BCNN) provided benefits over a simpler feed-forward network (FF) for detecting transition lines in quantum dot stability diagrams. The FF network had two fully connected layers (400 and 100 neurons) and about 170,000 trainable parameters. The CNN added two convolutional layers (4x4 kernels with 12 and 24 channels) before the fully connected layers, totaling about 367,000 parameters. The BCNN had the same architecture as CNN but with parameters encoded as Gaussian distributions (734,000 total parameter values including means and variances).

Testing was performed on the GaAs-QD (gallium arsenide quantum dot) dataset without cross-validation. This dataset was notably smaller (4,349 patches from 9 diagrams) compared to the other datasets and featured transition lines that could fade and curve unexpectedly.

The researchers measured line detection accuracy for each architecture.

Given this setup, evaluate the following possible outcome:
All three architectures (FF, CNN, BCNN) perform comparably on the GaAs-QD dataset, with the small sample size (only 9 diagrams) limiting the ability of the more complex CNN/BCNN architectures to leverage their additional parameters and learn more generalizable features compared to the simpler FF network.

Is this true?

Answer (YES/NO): NO